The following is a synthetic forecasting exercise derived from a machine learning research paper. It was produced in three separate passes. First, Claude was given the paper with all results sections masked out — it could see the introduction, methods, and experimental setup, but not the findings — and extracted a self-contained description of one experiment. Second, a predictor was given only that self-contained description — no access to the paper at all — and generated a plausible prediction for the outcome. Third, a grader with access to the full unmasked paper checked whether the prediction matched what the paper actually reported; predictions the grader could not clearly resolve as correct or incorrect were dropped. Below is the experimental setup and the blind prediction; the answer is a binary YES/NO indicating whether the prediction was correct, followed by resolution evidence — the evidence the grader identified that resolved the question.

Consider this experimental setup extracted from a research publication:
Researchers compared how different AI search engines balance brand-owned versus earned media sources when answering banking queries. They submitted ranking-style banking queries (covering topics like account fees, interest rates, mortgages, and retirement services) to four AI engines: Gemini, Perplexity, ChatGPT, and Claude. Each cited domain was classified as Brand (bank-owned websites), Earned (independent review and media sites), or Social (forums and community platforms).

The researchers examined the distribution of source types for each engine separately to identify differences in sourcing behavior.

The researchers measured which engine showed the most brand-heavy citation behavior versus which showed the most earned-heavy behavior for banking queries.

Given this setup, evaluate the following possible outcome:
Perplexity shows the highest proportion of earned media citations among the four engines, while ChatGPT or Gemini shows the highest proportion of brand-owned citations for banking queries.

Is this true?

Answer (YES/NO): NO